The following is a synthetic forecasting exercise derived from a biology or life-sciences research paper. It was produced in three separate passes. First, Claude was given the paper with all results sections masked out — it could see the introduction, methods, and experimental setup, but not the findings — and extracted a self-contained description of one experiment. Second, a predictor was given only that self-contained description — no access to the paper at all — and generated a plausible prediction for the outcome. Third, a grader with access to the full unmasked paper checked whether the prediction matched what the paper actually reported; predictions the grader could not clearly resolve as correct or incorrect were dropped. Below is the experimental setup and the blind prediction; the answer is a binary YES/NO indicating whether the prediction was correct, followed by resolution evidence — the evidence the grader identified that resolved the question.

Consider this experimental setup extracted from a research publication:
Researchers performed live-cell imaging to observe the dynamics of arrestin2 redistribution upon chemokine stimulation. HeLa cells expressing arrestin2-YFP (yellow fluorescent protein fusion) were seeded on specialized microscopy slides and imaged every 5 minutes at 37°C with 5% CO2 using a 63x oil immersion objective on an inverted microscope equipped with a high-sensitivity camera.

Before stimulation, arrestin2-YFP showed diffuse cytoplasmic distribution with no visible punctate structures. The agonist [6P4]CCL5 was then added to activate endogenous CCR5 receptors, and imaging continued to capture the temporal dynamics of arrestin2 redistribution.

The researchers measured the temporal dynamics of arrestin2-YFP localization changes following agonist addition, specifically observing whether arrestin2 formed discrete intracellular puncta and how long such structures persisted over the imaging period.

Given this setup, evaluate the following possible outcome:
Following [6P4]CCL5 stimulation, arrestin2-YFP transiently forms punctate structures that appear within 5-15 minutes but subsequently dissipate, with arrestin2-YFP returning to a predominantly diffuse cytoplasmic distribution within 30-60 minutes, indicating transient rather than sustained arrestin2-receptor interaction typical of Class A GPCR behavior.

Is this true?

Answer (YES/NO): NO